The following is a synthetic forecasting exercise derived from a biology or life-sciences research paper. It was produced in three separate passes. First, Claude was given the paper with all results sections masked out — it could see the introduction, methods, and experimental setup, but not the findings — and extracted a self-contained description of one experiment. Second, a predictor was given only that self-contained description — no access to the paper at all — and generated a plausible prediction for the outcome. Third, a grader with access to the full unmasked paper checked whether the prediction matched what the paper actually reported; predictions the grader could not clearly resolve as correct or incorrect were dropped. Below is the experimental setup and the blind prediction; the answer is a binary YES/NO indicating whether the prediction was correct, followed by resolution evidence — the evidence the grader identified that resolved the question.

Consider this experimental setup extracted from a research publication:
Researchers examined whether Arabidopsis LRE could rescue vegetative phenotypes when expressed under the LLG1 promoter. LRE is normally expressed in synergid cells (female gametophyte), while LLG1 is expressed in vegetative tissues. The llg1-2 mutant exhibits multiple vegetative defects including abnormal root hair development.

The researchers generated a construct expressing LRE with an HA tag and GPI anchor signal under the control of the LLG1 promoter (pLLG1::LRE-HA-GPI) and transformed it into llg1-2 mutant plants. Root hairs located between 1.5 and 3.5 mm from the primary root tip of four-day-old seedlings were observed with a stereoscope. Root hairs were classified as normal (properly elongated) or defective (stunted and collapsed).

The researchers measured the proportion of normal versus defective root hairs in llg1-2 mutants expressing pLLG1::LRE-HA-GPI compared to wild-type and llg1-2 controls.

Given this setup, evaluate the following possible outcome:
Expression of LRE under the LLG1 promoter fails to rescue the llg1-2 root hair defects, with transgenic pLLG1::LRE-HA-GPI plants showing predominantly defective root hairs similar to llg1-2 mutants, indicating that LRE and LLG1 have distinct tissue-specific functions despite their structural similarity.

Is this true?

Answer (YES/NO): NO